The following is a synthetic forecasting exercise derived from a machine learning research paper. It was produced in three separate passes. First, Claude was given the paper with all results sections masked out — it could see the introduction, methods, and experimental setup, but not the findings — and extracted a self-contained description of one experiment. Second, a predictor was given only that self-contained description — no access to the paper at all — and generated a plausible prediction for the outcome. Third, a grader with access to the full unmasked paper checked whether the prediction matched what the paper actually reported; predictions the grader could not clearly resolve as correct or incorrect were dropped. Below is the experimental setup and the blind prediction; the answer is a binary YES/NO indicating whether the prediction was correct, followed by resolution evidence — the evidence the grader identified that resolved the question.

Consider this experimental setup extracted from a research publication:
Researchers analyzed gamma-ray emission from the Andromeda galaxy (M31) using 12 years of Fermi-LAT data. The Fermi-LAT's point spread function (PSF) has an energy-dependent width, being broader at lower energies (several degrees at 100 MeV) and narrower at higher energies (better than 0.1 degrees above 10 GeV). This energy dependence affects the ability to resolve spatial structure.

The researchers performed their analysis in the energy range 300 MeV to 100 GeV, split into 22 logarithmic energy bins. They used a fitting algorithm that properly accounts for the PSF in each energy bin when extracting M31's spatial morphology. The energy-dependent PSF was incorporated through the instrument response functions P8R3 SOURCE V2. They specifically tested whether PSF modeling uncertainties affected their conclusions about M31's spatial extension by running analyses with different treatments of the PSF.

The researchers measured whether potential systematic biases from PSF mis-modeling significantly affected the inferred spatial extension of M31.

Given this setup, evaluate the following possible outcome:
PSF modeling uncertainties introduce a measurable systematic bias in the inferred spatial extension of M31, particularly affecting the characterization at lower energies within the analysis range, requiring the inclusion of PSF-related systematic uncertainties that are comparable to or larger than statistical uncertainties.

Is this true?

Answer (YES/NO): NO